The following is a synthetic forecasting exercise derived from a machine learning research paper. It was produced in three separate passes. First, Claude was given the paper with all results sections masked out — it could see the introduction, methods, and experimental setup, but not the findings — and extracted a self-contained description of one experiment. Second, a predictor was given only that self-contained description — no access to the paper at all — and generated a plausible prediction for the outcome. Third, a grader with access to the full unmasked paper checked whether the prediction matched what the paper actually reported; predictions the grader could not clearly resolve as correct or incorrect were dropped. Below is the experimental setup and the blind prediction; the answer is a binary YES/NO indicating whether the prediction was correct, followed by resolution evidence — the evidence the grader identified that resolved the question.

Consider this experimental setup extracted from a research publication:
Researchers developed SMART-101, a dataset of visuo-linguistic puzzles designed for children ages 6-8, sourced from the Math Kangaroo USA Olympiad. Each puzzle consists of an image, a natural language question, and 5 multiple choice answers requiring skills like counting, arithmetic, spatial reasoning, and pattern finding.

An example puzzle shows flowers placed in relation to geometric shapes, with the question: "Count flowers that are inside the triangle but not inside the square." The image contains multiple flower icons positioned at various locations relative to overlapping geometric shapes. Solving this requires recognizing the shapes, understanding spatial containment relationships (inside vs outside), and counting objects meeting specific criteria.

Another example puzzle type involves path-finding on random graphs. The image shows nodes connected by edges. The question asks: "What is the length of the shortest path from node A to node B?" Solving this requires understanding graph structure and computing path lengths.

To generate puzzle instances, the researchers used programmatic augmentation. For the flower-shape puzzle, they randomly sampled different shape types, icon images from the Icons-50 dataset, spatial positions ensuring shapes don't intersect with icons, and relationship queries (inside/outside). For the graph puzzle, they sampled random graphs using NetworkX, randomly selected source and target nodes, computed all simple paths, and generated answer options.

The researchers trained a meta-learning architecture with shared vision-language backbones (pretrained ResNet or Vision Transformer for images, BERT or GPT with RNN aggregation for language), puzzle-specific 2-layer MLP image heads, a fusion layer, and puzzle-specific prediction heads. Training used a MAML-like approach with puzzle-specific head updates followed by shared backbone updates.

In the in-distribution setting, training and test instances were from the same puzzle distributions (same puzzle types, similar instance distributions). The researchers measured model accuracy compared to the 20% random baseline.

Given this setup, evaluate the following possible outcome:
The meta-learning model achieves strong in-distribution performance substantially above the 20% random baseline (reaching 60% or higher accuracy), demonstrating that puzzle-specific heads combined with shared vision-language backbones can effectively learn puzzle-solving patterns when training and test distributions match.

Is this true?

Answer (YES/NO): NO